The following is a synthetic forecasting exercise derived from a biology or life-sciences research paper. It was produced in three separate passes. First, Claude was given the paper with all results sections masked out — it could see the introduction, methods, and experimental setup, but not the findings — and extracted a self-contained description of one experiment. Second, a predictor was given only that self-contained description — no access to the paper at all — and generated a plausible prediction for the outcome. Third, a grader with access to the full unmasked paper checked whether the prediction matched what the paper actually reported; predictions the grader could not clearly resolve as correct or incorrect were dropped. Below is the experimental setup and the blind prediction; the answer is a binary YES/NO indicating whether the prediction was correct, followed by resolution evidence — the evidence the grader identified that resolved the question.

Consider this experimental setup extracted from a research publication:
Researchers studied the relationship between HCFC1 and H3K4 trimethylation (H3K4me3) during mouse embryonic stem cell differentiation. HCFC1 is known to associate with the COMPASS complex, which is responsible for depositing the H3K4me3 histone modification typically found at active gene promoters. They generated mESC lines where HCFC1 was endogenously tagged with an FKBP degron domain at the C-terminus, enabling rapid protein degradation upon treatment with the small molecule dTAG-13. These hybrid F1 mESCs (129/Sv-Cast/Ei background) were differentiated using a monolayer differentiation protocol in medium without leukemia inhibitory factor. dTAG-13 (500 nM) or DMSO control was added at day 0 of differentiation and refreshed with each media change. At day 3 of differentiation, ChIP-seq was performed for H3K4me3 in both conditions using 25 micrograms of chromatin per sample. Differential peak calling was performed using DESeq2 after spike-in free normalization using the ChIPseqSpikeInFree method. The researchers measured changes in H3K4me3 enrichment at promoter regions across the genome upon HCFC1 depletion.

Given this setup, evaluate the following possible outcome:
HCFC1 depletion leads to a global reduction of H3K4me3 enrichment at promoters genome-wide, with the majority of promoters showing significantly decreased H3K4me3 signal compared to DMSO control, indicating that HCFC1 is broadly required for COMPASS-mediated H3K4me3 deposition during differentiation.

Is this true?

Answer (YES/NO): NO